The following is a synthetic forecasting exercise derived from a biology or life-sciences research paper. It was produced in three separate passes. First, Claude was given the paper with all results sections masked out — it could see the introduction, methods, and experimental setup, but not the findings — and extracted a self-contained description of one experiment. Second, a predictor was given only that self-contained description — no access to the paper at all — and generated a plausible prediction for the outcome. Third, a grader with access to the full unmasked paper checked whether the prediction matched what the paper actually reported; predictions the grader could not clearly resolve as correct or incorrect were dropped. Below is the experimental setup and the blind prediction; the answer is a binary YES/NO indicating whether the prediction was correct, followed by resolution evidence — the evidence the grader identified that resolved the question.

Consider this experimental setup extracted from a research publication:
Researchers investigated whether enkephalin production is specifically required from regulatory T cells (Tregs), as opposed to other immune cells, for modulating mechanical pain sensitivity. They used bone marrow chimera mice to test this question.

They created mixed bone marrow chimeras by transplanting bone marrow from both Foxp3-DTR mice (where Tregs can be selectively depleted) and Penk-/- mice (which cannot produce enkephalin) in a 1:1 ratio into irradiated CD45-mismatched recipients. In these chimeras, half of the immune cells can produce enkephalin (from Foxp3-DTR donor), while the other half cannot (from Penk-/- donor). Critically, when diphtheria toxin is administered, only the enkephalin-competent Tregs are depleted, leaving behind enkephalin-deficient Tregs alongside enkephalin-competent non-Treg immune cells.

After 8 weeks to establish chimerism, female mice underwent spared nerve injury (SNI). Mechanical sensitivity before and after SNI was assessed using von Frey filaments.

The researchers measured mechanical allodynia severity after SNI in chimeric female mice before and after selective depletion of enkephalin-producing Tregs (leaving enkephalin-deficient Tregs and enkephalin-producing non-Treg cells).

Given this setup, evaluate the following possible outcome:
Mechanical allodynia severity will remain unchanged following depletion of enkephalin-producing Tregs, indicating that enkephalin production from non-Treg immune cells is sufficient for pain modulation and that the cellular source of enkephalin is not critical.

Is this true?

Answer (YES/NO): NO